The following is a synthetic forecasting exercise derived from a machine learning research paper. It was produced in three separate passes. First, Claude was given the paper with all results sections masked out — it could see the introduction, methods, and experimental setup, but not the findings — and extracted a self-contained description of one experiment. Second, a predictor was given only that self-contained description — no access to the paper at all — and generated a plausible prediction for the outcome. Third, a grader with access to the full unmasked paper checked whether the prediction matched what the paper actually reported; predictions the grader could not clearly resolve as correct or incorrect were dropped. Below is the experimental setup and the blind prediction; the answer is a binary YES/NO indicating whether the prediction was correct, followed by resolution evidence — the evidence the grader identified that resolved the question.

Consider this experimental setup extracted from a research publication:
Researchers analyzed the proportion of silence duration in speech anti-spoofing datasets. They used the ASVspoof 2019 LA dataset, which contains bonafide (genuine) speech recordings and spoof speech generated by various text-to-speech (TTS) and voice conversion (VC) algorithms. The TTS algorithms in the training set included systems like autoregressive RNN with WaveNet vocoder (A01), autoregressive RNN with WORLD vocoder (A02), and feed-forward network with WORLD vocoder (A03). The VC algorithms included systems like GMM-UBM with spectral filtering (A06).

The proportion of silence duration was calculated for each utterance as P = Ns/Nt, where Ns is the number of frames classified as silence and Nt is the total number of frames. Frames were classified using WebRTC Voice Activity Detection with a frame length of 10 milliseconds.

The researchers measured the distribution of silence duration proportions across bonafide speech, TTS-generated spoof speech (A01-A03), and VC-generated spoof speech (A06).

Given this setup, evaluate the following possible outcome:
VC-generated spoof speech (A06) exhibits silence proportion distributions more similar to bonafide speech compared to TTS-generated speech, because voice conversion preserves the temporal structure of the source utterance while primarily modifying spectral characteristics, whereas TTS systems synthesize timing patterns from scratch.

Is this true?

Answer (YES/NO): YES